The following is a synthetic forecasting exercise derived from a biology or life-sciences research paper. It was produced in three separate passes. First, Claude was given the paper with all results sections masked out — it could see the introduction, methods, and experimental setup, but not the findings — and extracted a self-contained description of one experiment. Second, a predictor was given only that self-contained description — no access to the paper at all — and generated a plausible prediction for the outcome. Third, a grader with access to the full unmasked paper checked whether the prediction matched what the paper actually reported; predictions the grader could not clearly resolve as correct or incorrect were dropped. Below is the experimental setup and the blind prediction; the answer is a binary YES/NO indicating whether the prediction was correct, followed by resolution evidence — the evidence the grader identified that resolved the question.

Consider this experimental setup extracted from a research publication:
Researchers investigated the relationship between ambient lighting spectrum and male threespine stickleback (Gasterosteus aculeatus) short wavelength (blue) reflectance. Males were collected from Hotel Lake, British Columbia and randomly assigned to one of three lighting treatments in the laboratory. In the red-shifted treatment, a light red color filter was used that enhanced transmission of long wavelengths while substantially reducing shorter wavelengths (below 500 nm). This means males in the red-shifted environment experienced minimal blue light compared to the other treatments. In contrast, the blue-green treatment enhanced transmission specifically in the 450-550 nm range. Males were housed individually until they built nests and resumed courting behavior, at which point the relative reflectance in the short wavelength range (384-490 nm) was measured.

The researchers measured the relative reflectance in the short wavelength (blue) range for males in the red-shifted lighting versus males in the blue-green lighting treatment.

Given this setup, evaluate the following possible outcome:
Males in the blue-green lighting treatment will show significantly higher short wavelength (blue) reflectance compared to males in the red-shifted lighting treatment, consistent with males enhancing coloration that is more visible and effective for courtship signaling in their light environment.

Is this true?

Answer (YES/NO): NO